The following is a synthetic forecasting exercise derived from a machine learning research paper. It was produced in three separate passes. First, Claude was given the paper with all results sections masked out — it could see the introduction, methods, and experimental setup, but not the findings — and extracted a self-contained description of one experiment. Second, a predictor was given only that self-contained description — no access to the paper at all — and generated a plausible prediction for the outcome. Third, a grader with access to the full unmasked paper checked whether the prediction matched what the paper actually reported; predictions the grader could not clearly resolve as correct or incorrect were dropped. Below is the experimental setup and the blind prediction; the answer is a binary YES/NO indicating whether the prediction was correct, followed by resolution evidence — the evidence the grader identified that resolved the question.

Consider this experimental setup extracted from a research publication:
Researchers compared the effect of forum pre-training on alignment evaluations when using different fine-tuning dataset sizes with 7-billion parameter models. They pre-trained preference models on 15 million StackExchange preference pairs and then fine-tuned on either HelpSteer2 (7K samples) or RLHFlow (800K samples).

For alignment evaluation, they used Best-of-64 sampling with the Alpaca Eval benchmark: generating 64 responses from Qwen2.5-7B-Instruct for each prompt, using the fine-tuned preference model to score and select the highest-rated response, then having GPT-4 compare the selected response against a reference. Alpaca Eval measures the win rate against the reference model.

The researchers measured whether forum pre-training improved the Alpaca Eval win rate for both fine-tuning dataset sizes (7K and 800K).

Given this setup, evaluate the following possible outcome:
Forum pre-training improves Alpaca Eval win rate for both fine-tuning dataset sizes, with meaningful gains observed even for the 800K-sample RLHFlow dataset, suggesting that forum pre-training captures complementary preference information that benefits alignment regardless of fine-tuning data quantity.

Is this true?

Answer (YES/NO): NO